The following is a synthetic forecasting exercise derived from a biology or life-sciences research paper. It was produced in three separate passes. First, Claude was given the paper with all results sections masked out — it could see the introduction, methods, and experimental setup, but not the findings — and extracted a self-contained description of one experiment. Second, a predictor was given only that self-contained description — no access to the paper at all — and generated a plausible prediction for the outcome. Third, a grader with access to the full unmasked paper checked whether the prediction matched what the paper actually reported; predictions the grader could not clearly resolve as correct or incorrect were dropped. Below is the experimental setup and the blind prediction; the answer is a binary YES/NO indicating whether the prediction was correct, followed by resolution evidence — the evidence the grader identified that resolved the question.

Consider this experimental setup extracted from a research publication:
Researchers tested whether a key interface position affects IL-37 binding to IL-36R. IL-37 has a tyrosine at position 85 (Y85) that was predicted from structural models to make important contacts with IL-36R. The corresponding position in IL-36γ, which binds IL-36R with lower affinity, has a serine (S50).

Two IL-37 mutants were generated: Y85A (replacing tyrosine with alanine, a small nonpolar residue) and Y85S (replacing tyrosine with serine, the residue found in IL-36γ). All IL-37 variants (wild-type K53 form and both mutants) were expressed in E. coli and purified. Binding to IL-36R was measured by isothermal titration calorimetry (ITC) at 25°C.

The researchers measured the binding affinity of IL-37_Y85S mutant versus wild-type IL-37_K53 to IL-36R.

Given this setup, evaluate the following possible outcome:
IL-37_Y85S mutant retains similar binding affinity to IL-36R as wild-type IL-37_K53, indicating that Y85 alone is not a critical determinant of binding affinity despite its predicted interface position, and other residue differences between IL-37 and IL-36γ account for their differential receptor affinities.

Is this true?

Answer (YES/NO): NO